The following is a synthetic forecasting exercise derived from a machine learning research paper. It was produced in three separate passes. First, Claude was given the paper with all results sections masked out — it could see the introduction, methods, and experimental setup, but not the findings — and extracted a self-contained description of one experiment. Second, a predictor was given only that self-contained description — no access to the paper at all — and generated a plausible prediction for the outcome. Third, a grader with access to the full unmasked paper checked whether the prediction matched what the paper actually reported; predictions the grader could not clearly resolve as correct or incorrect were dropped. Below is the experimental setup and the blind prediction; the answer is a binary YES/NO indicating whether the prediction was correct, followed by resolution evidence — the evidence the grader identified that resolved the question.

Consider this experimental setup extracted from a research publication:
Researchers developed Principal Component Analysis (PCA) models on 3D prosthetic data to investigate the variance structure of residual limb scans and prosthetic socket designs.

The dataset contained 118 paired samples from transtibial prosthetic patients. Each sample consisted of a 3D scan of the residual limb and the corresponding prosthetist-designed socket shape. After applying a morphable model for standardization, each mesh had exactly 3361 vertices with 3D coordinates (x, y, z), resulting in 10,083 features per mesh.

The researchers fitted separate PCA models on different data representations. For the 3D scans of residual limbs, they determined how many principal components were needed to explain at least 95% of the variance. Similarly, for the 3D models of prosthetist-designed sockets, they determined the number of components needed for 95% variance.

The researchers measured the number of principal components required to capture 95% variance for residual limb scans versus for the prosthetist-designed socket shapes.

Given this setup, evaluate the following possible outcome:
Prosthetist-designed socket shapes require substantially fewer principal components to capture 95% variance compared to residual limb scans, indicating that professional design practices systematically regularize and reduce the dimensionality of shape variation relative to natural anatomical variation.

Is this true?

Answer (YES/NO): NO